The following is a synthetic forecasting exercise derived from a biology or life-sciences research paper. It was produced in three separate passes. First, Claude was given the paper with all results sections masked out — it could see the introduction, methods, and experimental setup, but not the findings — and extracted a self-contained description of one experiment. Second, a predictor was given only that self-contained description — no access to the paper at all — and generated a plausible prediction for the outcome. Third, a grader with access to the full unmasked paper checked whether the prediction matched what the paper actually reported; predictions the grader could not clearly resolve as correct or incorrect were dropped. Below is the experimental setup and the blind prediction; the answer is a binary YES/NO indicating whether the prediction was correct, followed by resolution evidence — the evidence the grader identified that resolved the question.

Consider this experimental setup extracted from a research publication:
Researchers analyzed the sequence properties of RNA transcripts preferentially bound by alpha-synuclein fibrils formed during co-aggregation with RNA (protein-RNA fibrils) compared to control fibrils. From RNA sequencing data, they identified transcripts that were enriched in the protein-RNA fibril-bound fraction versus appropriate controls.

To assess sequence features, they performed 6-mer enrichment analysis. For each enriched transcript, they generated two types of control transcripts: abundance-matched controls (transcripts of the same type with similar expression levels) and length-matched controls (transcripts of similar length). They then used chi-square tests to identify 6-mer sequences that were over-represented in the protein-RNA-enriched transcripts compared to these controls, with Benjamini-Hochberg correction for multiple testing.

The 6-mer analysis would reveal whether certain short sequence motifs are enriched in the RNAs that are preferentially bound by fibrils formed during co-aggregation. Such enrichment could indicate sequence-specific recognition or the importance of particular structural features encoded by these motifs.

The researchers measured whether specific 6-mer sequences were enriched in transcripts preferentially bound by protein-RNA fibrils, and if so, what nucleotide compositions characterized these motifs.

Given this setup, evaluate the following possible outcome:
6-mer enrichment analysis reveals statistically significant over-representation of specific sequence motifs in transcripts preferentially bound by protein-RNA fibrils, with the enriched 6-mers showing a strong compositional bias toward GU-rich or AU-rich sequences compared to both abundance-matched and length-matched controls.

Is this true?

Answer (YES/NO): YES